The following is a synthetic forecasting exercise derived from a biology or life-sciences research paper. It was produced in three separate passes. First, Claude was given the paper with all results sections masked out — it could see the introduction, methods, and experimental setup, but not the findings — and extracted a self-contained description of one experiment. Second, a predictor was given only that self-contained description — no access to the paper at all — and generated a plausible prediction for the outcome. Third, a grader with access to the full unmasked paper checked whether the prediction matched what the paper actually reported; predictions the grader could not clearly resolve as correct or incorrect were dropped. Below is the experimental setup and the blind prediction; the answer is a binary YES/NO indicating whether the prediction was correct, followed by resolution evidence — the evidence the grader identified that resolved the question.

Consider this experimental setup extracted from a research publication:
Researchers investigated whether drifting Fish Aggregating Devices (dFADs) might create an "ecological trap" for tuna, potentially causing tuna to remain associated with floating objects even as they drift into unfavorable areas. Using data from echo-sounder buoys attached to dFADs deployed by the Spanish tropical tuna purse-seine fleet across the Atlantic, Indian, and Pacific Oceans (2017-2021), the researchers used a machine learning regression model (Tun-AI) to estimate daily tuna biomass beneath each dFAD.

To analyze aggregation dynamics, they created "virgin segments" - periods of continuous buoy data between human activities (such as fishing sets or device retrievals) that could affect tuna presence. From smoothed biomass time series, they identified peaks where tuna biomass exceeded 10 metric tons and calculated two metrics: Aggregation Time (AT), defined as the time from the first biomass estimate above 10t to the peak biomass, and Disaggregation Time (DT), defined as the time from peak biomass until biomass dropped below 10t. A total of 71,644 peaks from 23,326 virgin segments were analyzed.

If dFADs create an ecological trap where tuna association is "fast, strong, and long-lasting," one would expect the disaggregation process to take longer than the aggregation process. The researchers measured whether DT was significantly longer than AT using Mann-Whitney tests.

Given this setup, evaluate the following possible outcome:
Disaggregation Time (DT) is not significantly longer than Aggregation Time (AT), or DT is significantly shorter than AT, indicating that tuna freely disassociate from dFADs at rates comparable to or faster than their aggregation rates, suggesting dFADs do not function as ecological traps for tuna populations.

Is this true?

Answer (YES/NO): YES